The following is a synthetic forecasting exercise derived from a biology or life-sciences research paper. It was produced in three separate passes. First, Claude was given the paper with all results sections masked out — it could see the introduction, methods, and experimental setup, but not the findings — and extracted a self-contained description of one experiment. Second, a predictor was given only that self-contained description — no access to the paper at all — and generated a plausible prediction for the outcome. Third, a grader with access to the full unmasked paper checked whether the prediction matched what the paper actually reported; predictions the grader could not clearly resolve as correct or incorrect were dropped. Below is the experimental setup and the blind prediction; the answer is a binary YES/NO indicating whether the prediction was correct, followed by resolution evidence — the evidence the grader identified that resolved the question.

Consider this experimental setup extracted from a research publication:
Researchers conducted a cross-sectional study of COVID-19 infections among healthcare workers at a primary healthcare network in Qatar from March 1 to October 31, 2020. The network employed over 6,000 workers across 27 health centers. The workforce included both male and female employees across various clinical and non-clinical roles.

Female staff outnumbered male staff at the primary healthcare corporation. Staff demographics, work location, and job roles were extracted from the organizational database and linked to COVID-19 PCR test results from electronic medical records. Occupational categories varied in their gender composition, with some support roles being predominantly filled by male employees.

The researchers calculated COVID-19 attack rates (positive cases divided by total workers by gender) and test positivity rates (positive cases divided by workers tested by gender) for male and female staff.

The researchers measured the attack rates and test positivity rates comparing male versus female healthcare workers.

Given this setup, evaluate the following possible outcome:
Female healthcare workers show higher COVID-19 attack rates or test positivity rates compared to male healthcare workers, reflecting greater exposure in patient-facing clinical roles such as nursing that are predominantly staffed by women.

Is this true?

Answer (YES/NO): NO